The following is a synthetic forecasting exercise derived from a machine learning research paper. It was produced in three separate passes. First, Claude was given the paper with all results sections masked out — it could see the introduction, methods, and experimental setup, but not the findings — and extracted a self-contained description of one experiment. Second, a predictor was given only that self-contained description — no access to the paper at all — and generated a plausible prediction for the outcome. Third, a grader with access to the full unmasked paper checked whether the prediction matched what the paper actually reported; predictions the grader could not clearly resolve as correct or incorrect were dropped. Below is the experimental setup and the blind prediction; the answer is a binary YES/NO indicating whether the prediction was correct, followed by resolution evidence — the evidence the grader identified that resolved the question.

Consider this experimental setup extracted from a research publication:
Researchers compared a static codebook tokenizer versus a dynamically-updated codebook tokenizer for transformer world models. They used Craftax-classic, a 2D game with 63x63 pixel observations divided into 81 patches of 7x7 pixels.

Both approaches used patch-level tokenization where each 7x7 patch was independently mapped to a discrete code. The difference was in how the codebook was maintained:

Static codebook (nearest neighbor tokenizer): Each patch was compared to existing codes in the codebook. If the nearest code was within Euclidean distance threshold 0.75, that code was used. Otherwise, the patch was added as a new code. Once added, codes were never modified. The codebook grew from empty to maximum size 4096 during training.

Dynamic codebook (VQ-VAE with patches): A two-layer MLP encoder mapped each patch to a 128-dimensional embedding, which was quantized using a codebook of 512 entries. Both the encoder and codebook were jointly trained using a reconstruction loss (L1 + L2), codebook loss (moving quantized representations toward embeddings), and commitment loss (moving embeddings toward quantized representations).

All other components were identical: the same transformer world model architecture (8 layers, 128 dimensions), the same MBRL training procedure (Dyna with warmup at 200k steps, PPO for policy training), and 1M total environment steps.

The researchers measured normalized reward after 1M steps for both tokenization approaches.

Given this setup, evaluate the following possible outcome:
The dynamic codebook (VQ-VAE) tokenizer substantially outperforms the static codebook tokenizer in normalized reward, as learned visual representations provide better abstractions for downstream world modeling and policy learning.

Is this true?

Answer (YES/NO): NO